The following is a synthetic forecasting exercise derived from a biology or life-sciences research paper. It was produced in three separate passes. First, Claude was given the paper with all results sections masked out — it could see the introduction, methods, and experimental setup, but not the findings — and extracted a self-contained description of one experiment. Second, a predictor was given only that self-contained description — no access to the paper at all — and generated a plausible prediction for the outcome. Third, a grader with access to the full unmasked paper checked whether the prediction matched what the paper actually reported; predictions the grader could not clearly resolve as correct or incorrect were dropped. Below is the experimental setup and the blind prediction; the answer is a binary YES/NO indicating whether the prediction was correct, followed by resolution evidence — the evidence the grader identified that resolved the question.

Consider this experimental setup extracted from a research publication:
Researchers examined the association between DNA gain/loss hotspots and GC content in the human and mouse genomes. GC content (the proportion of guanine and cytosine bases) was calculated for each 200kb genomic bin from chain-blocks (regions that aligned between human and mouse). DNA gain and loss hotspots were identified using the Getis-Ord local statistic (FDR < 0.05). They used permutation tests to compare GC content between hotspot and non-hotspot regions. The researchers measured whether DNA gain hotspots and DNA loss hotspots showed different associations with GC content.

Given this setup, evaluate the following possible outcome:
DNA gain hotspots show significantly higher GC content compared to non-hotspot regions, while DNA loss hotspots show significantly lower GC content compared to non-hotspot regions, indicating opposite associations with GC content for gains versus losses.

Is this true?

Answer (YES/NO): NO